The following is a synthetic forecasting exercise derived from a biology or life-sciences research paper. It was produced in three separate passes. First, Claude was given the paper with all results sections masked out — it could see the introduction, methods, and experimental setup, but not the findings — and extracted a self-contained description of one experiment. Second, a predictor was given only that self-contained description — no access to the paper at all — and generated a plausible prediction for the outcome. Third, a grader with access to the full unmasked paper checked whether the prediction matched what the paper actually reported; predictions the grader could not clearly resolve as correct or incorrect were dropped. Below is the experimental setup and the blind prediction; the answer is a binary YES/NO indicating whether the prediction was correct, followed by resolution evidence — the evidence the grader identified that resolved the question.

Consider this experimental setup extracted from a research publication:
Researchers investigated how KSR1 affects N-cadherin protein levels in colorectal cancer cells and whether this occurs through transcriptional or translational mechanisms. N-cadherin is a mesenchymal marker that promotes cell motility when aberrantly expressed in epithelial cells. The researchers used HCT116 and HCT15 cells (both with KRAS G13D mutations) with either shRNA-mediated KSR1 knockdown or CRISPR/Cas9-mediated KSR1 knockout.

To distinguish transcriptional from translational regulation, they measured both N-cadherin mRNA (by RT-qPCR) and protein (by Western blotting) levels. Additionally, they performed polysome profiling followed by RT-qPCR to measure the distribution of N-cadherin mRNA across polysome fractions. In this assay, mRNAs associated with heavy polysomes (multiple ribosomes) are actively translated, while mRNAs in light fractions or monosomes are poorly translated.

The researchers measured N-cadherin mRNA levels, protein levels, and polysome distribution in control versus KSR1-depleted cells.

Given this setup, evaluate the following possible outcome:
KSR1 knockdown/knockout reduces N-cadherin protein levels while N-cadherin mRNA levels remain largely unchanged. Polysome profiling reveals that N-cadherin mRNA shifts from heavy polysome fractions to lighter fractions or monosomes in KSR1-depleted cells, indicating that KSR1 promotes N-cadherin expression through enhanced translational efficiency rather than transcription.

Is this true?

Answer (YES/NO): NO